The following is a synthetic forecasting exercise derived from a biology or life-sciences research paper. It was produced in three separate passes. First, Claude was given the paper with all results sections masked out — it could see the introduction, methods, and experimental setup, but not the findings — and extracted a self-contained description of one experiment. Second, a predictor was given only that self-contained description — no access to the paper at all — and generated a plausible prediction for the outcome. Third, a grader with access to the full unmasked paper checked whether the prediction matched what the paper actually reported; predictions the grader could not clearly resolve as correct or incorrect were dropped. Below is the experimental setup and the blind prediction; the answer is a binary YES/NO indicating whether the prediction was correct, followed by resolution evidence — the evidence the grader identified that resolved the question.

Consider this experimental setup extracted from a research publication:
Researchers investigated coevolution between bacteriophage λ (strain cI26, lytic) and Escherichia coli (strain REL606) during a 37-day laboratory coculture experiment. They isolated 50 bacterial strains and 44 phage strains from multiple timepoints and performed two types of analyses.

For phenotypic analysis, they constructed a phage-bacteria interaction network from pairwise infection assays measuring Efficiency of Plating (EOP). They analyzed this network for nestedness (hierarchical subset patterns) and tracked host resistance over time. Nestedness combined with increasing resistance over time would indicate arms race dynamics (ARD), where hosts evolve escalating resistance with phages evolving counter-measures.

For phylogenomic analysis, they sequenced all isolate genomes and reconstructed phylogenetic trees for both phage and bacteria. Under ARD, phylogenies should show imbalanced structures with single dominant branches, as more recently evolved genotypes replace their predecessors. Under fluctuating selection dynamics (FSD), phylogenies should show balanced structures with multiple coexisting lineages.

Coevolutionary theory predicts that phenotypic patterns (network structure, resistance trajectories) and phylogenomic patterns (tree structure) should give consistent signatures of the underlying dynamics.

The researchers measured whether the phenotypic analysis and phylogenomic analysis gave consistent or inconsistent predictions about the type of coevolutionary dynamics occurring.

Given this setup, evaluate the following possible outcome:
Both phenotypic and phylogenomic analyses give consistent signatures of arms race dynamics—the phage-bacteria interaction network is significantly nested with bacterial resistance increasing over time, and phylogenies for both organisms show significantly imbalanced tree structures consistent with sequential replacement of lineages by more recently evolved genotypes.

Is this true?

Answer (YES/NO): NO